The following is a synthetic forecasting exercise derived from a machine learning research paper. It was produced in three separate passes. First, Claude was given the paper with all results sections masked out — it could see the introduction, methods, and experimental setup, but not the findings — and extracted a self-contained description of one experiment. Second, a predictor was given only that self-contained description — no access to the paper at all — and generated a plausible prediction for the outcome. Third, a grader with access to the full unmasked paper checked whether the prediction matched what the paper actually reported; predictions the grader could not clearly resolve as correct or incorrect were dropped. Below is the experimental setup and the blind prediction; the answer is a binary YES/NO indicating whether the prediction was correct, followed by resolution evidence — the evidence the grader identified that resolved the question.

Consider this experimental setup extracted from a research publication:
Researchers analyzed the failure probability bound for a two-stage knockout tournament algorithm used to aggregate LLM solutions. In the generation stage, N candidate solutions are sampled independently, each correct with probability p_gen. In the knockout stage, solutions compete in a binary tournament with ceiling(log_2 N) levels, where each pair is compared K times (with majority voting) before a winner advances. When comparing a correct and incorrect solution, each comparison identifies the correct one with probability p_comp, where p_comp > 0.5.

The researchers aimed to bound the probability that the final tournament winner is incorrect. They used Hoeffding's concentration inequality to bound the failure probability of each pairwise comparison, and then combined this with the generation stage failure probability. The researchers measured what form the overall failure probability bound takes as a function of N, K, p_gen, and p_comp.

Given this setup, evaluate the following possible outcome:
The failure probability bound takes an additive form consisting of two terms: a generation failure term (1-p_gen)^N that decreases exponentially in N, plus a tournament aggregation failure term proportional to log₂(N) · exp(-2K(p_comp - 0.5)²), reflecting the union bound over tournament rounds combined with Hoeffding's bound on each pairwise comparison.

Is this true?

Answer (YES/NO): YES